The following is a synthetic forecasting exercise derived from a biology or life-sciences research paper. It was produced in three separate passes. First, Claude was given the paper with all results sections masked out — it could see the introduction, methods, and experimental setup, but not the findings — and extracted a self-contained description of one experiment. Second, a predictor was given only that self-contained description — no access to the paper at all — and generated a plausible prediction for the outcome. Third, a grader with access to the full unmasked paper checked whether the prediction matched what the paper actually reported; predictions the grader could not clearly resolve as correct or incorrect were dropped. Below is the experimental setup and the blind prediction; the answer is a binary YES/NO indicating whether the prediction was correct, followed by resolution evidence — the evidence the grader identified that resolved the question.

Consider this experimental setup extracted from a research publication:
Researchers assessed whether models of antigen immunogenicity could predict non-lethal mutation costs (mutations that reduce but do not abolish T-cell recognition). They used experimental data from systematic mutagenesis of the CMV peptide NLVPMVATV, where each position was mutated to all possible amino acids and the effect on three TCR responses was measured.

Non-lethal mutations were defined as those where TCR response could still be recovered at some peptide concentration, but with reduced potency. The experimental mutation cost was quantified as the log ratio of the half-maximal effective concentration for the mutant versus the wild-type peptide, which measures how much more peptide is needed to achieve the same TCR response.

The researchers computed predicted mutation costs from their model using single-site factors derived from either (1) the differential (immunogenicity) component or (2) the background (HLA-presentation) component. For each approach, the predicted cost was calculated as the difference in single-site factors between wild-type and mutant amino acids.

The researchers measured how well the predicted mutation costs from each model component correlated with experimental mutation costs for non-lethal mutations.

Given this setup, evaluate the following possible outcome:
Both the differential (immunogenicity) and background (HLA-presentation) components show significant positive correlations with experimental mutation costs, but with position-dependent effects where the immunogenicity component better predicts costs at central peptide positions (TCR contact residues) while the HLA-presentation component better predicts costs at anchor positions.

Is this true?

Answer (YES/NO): NO